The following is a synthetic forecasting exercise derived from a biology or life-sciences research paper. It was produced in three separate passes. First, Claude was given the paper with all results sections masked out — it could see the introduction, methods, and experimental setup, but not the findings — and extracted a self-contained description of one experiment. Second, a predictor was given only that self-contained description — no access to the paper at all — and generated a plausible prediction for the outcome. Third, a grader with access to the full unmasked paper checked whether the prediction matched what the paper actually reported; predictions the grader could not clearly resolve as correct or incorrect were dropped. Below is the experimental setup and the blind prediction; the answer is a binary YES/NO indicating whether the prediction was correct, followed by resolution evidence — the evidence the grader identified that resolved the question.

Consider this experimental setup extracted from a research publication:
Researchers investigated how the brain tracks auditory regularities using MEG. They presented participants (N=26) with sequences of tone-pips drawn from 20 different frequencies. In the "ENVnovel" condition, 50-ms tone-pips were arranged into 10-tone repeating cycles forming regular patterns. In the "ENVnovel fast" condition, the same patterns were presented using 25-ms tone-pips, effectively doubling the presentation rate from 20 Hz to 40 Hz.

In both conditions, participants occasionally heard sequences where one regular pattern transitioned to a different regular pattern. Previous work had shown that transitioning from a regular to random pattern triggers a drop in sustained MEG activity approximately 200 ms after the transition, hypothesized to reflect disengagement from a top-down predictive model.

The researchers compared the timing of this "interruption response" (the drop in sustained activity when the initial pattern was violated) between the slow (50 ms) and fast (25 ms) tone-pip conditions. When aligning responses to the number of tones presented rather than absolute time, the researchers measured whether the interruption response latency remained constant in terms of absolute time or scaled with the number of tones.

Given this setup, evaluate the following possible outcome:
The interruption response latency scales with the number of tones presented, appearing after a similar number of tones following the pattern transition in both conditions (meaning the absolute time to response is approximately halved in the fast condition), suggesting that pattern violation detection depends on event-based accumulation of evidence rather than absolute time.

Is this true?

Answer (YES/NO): NO